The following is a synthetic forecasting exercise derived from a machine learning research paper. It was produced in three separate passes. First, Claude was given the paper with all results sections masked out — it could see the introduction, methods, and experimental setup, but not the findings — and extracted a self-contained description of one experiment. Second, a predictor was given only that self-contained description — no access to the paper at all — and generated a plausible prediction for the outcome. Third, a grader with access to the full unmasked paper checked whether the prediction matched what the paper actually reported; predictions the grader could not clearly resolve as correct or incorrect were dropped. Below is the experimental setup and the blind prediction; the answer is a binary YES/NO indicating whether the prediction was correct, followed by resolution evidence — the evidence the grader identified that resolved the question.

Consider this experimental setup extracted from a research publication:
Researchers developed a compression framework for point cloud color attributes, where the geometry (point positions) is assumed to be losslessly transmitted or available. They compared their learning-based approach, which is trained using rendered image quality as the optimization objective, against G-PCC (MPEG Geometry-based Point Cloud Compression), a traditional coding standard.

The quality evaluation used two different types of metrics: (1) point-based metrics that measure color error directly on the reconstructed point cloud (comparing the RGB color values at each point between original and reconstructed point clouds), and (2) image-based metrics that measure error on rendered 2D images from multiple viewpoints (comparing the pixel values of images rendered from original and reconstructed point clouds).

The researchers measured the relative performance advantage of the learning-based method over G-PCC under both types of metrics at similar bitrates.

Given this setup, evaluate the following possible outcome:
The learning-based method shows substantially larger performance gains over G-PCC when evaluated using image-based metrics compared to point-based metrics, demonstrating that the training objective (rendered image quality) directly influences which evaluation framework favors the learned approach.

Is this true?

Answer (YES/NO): NO